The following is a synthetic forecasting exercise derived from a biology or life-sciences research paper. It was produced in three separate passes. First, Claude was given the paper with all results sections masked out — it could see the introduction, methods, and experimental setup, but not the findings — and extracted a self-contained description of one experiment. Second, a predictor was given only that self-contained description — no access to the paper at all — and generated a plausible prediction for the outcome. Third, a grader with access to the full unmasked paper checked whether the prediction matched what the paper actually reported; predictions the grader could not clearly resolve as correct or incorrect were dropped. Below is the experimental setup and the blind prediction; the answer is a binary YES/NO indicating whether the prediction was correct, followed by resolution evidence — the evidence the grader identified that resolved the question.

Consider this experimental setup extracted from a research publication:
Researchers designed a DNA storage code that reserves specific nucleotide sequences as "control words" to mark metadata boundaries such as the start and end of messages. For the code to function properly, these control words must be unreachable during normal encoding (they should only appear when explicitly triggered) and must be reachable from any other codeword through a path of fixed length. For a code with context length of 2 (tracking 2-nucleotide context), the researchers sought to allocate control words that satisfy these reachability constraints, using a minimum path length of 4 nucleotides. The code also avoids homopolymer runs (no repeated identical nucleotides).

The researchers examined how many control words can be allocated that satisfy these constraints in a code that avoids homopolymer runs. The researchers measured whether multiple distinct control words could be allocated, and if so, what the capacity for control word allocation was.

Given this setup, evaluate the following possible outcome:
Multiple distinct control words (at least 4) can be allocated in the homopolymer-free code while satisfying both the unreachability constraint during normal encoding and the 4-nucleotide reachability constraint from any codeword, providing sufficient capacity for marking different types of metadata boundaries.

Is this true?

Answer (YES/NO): NO